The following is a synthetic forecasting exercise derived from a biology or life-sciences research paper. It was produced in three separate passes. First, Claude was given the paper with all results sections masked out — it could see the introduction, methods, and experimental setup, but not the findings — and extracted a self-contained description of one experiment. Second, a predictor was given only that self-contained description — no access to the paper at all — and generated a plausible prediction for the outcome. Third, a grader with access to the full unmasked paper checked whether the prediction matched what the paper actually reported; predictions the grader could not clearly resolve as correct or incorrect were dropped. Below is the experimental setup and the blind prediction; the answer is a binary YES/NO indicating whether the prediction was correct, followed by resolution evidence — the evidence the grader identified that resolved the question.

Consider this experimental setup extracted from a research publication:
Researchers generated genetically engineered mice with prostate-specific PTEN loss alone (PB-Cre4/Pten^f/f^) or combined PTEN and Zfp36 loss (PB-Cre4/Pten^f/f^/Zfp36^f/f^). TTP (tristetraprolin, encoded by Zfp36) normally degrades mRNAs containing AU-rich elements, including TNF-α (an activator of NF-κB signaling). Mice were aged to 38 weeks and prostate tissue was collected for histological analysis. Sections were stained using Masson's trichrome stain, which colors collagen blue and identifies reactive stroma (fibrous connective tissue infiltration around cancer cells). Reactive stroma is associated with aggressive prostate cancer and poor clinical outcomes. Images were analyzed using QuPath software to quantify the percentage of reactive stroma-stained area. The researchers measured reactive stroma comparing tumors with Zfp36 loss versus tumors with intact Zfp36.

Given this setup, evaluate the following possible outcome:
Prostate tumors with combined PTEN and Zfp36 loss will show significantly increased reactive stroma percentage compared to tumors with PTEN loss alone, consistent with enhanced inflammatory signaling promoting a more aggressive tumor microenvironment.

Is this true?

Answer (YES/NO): YES